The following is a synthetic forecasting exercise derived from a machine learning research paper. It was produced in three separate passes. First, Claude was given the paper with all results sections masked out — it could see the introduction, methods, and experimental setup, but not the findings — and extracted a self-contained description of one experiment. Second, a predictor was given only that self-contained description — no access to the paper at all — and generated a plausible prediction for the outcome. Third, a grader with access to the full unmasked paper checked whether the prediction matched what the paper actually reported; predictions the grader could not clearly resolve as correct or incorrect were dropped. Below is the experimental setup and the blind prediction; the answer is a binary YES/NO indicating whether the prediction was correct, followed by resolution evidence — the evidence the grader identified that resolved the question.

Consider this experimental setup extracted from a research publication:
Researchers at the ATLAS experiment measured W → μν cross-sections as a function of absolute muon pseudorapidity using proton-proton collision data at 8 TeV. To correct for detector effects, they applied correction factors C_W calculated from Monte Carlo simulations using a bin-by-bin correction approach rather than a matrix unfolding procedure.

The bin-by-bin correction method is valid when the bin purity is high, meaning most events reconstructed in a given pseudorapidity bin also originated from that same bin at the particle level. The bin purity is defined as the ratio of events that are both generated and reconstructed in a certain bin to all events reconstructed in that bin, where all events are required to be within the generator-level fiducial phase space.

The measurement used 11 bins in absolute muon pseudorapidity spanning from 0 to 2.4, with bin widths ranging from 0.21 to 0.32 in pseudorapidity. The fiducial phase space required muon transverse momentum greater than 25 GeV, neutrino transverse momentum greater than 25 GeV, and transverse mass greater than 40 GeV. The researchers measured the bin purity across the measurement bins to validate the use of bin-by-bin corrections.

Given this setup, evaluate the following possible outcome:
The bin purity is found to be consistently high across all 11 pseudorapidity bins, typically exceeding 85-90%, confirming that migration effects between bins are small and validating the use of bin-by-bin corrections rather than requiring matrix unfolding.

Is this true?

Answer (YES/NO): NO